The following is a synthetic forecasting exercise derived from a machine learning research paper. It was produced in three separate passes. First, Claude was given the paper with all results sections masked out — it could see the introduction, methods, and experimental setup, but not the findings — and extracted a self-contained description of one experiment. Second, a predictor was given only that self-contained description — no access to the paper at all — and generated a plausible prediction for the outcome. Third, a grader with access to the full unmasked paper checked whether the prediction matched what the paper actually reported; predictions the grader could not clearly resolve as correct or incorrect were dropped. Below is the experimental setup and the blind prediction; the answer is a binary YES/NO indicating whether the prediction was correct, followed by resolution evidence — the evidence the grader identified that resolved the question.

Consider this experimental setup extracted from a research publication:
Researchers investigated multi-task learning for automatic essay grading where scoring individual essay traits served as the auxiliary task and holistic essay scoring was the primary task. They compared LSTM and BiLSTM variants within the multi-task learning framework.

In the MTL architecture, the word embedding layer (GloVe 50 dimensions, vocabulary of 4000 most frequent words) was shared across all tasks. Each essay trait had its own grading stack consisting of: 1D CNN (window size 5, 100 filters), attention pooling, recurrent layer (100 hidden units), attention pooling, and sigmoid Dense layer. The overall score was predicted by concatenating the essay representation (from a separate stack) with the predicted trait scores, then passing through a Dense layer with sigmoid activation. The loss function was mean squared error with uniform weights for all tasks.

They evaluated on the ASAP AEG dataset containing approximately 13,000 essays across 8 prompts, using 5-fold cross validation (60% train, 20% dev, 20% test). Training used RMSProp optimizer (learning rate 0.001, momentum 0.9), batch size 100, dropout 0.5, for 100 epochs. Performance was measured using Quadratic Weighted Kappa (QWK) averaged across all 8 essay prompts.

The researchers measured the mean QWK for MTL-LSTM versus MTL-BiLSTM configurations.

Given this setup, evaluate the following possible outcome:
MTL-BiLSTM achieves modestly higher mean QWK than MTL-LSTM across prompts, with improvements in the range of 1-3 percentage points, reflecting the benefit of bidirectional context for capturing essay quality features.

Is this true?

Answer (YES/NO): NO